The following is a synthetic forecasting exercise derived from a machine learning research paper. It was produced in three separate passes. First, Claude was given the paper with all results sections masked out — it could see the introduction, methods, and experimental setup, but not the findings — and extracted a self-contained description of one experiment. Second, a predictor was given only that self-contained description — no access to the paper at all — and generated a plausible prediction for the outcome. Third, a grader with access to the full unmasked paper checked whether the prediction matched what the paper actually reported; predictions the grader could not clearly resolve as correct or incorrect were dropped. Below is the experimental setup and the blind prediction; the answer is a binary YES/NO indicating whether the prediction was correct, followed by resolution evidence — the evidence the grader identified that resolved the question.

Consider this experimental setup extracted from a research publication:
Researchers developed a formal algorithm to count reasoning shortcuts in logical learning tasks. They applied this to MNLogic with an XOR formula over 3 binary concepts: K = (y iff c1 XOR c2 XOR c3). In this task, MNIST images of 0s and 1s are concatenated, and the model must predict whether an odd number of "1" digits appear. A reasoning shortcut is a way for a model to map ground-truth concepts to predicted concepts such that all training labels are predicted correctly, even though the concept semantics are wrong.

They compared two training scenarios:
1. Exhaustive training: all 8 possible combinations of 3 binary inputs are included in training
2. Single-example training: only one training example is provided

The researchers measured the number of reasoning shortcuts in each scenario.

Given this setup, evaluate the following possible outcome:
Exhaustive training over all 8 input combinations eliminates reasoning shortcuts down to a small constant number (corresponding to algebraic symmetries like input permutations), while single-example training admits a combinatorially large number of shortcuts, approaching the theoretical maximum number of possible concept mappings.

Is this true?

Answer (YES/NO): NO